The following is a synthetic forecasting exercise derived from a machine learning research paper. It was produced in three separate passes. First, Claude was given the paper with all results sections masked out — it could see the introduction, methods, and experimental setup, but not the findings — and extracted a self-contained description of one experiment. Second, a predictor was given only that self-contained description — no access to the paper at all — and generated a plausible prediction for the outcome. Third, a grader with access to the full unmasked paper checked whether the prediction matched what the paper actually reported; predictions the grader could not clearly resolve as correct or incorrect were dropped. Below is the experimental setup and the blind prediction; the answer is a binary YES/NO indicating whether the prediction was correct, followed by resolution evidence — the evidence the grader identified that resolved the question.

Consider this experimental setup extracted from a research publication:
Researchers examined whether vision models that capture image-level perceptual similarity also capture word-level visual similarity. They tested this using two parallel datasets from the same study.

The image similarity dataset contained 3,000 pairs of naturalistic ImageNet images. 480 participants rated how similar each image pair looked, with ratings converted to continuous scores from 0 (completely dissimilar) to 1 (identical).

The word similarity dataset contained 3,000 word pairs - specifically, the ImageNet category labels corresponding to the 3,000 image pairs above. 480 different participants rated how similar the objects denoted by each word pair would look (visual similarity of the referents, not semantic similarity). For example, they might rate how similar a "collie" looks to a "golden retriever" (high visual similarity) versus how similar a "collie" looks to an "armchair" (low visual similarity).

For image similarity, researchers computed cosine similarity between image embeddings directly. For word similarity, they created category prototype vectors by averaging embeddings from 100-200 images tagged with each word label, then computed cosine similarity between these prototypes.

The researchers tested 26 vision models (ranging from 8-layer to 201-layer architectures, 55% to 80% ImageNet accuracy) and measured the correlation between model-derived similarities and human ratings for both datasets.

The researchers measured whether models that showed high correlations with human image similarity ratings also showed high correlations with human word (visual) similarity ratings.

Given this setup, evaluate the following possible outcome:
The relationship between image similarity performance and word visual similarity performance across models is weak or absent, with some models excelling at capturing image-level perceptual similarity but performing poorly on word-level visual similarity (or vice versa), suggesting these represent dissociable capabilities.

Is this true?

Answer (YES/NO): YES